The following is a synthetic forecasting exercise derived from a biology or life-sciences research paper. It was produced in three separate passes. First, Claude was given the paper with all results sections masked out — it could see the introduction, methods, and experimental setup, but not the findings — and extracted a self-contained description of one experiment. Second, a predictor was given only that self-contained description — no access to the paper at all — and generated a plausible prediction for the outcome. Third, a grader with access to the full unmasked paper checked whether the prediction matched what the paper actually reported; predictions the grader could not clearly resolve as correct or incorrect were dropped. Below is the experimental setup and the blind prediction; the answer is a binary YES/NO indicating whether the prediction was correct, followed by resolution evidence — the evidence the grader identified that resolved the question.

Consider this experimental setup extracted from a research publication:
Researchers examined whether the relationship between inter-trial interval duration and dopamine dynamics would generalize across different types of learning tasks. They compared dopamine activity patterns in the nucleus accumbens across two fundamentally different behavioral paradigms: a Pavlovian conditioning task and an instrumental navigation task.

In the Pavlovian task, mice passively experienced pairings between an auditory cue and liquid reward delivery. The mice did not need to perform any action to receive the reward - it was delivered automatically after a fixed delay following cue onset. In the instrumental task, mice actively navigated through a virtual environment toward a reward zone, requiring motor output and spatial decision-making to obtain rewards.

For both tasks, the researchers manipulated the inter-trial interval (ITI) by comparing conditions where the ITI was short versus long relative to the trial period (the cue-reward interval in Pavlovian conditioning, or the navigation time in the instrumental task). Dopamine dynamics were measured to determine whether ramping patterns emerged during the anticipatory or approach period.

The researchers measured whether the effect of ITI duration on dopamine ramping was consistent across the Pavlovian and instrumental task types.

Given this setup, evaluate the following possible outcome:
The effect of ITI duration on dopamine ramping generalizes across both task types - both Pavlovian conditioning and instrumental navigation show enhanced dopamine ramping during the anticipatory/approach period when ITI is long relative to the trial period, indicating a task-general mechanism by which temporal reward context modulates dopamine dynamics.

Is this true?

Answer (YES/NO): NO